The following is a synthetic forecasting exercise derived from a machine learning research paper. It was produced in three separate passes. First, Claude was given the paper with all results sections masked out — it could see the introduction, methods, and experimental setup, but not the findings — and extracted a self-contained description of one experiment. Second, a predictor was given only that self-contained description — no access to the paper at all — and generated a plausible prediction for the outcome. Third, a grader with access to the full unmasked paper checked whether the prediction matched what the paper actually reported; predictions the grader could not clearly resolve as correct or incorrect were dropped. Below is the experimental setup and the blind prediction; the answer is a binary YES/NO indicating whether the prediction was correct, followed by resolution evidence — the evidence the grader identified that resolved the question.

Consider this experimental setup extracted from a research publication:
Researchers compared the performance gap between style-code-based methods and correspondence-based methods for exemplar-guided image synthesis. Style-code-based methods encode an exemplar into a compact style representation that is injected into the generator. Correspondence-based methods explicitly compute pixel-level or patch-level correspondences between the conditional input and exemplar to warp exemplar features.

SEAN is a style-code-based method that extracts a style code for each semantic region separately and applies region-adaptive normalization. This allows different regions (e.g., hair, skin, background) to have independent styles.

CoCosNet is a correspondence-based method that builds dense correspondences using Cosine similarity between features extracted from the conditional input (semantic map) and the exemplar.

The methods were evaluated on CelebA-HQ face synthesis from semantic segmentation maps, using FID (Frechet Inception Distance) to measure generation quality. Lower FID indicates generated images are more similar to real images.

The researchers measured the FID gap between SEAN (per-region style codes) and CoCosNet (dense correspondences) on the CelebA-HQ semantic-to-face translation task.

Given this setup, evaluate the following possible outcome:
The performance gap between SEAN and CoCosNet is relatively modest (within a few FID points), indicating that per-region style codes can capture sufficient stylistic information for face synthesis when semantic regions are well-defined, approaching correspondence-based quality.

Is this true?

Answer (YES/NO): NO